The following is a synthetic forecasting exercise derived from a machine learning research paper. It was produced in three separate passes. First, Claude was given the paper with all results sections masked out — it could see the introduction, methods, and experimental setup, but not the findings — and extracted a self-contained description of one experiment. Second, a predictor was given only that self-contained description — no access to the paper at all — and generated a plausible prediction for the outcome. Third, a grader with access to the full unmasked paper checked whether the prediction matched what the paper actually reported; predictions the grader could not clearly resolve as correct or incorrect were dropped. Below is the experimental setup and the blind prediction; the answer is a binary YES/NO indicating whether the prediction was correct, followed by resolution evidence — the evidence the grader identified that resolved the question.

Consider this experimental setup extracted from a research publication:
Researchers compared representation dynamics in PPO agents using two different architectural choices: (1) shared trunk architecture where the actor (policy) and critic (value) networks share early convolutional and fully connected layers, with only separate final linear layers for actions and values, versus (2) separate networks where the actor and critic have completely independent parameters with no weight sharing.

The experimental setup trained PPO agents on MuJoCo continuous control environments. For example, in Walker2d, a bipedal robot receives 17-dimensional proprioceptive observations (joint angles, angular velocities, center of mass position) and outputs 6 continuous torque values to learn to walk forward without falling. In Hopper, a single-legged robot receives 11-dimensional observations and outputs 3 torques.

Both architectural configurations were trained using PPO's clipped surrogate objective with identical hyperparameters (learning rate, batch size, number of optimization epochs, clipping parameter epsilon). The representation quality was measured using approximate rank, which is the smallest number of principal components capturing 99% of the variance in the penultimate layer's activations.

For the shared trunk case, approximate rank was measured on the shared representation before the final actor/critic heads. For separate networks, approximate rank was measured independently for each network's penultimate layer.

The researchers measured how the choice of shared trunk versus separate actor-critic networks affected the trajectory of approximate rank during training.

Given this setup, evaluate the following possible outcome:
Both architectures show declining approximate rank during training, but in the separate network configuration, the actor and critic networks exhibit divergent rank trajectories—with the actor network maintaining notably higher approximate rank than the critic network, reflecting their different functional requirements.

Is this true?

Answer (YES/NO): NO